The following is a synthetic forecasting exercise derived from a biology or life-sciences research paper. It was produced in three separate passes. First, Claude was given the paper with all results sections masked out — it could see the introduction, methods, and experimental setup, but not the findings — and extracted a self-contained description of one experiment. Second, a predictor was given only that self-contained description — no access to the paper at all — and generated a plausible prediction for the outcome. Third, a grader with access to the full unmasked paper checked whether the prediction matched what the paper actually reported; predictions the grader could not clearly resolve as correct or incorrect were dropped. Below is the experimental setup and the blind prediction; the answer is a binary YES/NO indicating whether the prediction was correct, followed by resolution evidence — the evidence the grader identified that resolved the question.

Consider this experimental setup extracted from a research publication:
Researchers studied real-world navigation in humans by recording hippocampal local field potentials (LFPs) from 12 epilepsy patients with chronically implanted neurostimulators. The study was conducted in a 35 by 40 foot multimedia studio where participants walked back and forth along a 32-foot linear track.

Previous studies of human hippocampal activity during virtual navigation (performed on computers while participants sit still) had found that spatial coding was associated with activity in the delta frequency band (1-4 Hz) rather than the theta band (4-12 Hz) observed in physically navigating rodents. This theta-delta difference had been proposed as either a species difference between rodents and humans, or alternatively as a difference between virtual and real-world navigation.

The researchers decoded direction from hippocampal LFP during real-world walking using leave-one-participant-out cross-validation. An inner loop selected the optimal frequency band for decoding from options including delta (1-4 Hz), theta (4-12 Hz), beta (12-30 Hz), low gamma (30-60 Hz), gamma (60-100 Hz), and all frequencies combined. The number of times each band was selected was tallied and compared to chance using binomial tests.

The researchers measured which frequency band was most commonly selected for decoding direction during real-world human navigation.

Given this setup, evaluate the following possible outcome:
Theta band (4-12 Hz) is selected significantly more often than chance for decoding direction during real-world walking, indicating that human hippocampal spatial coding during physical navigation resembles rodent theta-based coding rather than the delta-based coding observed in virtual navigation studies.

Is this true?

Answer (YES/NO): YES